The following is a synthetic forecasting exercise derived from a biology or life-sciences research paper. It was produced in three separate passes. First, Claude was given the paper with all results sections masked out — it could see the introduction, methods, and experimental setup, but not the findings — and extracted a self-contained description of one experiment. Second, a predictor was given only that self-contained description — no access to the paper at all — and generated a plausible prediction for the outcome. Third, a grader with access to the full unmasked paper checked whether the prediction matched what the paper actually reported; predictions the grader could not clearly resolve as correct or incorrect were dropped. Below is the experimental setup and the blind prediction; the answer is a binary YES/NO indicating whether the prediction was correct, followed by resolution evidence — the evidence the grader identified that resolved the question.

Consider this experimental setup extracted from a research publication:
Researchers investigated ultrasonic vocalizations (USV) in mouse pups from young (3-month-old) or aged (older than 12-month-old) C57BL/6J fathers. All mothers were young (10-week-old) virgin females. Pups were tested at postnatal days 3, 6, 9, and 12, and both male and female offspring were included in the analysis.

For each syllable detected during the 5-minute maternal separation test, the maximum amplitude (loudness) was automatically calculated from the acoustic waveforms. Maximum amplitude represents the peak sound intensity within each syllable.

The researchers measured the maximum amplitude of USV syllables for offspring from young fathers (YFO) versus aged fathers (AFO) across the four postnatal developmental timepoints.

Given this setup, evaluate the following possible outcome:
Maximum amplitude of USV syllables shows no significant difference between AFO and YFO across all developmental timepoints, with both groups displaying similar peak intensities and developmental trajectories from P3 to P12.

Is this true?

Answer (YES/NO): YES